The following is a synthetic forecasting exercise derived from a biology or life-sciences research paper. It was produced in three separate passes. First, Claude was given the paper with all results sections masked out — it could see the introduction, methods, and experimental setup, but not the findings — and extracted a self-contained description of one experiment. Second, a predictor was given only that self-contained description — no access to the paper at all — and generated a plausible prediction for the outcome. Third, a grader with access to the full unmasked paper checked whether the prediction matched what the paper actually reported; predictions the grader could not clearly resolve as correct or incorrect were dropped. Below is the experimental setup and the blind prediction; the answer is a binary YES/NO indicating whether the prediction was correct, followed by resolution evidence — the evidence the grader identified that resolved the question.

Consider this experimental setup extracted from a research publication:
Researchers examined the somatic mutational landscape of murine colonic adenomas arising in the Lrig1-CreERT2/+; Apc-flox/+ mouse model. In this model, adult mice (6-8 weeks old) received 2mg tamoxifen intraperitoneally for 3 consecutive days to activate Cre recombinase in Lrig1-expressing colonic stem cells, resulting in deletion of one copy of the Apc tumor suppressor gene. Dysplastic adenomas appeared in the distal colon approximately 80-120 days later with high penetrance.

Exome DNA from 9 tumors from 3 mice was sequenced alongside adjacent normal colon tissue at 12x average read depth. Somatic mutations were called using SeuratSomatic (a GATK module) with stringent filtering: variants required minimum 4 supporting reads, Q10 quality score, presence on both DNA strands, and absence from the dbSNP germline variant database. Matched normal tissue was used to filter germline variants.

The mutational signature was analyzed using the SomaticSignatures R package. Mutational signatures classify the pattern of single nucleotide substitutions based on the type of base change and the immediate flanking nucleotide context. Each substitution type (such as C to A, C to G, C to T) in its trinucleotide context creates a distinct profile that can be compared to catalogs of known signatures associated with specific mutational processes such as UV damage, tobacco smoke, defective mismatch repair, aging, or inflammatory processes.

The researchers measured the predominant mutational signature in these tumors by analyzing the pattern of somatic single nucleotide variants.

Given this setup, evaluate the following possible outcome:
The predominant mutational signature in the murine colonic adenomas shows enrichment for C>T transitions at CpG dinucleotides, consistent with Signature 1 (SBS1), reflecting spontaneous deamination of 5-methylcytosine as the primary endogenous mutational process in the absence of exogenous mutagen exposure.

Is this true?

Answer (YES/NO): NO